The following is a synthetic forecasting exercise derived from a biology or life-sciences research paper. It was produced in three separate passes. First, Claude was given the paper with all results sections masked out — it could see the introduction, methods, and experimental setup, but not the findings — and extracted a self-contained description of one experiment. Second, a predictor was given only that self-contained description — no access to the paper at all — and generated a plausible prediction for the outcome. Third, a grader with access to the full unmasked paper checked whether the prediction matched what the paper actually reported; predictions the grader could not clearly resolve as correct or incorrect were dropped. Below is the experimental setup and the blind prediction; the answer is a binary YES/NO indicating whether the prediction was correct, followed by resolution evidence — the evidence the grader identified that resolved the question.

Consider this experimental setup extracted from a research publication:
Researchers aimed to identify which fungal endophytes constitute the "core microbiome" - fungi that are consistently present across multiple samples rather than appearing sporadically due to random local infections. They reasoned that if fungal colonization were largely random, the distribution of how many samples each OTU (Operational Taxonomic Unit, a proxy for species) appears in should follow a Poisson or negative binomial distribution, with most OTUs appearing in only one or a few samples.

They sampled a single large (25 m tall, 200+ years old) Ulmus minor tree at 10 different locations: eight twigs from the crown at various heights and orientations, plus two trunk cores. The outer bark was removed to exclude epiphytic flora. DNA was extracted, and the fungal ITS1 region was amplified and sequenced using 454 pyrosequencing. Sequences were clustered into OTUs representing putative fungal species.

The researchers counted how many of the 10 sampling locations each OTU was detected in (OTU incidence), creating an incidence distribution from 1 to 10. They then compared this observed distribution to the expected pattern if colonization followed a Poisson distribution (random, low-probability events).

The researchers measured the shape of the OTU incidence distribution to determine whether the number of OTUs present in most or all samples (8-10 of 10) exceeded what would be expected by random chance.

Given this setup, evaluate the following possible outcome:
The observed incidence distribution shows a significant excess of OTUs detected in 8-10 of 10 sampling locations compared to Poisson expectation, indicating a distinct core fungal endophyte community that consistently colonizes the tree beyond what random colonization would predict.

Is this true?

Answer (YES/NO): YES